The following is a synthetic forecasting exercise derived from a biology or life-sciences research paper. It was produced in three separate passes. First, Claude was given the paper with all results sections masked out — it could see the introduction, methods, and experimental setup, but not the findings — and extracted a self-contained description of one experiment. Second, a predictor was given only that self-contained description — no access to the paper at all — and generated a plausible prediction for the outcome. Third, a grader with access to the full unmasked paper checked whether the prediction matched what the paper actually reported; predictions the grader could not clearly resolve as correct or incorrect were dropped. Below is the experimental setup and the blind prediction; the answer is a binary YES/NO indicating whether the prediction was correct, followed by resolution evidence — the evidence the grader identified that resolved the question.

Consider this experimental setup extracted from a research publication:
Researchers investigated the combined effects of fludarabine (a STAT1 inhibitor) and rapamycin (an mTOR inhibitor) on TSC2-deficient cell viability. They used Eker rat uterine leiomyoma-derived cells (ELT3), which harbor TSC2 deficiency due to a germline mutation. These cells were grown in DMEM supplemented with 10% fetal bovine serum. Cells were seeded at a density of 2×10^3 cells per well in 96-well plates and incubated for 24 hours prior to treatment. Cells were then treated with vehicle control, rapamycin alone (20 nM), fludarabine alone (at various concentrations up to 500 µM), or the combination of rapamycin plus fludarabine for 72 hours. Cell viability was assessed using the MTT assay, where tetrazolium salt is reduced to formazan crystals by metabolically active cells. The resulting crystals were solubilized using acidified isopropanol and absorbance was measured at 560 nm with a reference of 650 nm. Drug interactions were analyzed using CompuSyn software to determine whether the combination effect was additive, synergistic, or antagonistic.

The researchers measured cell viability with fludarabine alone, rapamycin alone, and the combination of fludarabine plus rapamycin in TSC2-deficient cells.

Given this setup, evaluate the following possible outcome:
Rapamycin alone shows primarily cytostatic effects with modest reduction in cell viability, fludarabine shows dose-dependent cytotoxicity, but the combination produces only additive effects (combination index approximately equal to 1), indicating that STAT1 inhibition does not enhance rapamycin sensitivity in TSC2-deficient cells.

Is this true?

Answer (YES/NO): NO